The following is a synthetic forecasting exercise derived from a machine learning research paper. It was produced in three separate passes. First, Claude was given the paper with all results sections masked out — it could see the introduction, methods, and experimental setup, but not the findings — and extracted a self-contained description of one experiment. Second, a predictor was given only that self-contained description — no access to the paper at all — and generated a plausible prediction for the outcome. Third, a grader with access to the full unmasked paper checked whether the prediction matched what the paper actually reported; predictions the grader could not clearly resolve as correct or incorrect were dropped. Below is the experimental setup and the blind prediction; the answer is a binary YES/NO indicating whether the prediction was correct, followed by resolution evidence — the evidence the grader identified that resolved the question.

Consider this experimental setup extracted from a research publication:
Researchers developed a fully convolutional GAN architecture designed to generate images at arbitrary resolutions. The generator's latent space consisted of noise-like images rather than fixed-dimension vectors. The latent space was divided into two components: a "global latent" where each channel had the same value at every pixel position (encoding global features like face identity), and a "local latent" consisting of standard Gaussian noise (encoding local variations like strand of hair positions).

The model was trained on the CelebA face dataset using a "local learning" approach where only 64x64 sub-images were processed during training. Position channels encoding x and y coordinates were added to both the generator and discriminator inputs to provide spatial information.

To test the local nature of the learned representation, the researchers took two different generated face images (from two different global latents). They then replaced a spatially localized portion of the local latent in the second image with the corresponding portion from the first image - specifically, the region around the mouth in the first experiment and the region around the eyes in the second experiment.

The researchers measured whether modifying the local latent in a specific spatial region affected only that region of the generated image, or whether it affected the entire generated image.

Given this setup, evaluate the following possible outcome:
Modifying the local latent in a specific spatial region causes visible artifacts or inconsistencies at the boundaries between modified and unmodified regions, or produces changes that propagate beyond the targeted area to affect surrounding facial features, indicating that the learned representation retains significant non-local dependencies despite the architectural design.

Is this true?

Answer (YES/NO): NO